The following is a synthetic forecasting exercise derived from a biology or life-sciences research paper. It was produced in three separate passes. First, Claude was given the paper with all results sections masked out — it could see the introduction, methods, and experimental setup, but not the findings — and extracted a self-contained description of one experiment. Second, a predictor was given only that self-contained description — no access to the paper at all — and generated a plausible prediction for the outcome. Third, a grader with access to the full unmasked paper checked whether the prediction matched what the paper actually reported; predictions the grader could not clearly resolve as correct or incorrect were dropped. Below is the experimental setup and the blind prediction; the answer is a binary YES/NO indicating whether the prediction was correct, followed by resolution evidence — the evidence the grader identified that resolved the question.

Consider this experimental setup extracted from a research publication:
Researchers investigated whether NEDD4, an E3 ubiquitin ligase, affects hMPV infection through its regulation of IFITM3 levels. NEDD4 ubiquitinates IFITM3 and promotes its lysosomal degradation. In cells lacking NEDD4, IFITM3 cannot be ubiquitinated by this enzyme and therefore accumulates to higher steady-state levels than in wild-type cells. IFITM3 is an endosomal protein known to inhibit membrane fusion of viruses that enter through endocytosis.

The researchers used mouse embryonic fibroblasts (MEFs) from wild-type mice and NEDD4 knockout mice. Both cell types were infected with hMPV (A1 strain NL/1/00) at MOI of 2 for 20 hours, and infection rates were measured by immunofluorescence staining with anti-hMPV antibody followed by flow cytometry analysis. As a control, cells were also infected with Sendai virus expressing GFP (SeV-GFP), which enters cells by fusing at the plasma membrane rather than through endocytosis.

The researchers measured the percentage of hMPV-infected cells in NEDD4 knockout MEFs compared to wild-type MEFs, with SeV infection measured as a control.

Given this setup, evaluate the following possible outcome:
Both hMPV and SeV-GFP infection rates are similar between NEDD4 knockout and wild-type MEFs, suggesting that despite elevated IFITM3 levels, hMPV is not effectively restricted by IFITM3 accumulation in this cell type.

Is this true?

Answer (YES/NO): NO